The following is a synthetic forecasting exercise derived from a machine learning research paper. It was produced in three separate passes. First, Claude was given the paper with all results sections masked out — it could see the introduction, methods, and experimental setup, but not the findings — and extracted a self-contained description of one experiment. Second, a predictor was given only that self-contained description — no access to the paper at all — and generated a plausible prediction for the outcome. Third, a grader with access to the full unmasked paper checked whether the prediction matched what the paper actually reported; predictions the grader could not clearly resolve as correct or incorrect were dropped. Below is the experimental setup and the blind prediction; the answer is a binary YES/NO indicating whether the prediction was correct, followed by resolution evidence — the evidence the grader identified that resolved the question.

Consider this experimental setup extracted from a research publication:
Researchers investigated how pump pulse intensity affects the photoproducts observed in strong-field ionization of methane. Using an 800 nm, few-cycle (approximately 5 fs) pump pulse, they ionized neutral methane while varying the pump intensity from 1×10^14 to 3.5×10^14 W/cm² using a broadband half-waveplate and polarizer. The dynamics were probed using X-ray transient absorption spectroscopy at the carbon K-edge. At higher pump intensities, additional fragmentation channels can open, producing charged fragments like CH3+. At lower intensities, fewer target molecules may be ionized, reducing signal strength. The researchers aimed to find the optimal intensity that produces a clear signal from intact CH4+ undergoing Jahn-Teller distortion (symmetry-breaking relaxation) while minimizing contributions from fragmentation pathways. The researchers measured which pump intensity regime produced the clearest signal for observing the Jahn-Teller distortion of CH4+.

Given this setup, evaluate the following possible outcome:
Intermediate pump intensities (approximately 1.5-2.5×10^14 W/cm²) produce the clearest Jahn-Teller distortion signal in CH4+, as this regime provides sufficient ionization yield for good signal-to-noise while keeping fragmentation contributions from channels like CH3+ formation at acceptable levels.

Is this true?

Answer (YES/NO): NO